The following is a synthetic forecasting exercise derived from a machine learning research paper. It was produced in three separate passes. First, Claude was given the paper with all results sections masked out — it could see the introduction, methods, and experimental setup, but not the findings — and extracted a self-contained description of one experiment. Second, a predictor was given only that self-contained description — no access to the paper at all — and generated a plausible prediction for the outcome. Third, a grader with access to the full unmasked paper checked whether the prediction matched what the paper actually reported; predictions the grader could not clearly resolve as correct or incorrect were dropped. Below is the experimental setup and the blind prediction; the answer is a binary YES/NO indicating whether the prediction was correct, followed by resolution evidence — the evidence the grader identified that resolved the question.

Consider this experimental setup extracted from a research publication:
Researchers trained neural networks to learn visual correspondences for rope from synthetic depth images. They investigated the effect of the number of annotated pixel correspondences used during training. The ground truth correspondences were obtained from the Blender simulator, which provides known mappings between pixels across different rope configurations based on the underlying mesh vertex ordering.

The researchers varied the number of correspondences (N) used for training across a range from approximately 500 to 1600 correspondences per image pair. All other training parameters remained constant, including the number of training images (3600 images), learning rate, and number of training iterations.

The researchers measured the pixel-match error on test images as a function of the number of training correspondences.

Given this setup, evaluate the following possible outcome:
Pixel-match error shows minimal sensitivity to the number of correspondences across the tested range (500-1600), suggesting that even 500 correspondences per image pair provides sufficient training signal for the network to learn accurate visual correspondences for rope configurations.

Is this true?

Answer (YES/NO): YES